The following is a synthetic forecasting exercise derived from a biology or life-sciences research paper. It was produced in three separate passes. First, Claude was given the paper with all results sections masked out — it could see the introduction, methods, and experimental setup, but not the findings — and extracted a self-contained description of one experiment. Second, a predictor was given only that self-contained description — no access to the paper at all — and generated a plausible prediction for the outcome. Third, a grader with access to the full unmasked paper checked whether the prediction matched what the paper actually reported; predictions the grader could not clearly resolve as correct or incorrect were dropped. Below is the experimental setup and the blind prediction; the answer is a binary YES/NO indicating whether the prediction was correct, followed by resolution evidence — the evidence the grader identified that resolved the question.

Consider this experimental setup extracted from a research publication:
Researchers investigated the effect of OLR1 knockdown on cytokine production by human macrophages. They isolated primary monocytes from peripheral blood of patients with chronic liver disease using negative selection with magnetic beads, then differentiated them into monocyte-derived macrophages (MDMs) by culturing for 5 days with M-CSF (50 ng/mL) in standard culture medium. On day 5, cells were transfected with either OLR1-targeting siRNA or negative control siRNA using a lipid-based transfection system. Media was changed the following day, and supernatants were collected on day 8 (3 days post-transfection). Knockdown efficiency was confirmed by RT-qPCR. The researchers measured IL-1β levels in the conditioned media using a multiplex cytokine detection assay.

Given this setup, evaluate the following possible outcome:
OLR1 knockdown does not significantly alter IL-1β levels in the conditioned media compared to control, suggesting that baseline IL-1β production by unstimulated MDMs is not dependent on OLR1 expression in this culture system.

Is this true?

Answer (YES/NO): NO